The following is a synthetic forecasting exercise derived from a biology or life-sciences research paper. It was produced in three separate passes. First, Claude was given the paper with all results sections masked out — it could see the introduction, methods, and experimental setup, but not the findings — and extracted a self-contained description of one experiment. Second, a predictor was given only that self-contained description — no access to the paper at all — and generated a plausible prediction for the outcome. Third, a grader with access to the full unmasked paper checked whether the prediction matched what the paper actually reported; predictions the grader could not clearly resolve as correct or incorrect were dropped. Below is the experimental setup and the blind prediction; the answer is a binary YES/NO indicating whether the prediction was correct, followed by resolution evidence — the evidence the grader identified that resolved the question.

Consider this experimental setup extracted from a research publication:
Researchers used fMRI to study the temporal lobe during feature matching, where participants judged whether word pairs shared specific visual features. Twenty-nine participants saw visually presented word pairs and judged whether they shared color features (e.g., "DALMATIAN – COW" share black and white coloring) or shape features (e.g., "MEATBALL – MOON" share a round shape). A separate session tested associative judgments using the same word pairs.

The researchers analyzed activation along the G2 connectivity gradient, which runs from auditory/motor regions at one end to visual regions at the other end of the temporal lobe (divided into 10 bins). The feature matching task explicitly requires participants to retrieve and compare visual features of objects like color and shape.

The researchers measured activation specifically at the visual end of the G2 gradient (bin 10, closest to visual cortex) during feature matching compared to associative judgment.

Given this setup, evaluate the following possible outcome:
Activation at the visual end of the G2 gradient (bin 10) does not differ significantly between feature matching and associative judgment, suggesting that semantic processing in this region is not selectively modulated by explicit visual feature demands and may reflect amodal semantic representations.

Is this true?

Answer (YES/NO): NO